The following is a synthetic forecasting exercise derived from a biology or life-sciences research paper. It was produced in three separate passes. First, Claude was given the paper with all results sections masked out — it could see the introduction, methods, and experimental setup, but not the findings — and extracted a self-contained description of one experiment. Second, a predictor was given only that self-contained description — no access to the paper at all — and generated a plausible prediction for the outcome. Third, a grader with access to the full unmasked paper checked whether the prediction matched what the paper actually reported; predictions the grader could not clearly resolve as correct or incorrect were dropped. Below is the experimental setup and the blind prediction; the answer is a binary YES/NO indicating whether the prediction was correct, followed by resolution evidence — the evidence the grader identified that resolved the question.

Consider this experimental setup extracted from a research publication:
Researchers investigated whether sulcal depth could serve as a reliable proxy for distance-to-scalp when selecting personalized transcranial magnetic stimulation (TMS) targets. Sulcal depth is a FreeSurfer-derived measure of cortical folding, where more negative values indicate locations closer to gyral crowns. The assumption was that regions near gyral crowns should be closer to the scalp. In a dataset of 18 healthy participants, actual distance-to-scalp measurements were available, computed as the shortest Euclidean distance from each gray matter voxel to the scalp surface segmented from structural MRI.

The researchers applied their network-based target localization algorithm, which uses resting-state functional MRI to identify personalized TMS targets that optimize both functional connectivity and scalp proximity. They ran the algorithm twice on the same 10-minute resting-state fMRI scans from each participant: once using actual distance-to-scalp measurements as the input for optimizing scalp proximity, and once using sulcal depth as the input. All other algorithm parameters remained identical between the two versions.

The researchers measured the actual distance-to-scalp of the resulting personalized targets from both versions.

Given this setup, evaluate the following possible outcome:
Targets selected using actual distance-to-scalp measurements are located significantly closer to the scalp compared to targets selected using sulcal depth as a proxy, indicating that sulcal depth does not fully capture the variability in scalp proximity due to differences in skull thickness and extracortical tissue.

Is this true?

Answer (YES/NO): NO